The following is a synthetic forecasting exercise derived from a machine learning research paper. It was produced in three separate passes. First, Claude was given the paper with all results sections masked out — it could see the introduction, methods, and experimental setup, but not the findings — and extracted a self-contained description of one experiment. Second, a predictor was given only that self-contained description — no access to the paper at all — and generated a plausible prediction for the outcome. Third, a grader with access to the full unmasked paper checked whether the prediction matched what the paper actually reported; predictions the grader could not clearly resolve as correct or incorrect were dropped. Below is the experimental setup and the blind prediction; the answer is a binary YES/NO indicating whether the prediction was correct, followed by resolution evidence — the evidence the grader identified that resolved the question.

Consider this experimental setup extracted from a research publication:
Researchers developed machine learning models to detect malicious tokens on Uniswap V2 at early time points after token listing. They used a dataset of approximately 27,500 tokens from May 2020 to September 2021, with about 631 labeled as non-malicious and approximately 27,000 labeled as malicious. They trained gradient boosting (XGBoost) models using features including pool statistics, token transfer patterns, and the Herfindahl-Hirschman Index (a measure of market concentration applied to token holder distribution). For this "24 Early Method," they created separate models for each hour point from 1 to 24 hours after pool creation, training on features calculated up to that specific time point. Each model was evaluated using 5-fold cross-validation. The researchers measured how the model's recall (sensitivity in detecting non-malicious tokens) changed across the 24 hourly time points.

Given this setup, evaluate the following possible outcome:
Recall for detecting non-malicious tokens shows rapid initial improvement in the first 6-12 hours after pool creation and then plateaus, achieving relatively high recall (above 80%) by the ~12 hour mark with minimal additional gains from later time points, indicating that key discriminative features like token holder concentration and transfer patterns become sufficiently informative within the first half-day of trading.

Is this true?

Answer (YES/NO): NO